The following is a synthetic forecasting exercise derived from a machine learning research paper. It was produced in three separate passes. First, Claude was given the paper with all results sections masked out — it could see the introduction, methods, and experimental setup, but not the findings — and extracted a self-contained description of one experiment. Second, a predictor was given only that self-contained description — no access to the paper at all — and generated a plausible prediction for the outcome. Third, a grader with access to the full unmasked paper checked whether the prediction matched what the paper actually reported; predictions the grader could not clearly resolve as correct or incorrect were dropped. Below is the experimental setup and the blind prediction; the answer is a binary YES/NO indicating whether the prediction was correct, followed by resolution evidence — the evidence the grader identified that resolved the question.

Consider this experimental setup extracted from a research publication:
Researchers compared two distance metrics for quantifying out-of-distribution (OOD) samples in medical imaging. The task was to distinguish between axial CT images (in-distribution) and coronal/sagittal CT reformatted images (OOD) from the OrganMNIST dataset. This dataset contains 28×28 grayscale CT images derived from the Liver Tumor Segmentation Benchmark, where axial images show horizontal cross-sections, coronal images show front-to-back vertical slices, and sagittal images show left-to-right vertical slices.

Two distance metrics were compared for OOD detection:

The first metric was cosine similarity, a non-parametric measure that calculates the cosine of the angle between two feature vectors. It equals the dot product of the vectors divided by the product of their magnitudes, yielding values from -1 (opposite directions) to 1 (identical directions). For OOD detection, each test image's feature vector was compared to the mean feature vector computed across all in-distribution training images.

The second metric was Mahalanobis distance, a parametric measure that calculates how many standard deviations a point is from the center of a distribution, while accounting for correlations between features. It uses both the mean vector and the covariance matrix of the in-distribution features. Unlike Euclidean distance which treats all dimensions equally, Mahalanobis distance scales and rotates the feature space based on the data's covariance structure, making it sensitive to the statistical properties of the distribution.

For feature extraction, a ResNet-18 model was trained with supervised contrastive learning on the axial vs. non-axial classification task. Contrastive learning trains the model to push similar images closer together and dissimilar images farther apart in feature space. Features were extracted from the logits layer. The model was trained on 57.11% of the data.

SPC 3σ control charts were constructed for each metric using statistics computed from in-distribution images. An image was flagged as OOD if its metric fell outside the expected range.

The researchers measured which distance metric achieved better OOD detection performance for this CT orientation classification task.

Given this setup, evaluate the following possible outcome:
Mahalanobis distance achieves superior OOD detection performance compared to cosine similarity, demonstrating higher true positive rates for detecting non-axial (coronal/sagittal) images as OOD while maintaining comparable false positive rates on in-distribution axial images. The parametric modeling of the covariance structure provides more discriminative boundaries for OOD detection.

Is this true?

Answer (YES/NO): NO